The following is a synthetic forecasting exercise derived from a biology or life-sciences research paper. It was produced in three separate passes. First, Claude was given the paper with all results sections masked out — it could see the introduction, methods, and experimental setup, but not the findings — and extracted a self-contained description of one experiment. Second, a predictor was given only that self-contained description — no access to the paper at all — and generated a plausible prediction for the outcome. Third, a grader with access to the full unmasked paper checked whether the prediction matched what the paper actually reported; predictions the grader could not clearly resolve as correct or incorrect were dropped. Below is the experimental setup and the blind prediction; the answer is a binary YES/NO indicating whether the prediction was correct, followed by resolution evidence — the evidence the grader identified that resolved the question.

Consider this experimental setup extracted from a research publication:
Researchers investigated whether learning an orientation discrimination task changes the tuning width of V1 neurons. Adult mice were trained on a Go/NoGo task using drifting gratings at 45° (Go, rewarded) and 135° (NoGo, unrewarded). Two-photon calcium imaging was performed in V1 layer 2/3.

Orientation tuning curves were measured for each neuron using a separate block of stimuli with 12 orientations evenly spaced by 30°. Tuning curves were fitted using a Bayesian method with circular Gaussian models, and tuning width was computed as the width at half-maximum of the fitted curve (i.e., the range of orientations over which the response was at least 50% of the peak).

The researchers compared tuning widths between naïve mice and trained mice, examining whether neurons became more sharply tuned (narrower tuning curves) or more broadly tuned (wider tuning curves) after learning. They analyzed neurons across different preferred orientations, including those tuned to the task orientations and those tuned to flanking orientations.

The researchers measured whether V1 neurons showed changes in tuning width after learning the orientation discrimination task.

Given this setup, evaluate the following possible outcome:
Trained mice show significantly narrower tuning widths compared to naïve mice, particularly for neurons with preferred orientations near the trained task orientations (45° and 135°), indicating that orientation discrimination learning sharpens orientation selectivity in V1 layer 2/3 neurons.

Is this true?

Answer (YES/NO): NO